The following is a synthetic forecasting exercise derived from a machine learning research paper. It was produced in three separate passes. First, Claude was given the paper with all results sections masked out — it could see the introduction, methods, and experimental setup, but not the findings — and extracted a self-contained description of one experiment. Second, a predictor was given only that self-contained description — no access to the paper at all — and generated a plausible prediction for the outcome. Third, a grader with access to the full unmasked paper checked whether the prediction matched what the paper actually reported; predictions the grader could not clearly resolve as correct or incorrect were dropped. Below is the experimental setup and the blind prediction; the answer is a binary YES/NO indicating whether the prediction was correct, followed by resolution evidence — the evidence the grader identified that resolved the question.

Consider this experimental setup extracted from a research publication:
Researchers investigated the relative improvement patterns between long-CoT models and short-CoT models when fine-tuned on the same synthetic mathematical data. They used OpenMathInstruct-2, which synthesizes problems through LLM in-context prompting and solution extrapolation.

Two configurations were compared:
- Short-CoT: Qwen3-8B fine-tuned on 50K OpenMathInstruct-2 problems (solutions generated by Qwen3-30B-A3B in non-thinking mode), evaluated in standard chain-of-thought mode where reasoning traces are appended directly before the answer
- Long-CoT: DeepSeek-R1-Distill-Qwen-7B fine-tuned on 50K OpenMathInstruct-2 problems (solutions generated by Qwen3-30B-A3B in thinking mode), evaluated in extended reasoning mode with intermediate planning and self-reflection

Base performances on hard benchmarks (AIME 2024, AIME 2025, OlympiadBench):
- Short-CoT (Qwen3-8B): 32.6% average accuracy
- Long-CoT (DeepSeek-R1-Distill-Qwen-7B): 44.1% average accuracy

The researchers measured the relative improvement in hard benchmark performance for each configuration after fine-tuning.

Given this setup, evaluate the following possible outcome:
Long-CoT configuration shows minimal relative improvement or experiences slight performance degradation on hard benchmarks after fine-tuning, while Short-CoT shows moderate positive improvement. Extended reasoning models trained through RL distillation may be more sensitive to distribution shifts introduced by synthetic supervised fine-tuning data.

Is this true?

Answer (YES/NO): NO